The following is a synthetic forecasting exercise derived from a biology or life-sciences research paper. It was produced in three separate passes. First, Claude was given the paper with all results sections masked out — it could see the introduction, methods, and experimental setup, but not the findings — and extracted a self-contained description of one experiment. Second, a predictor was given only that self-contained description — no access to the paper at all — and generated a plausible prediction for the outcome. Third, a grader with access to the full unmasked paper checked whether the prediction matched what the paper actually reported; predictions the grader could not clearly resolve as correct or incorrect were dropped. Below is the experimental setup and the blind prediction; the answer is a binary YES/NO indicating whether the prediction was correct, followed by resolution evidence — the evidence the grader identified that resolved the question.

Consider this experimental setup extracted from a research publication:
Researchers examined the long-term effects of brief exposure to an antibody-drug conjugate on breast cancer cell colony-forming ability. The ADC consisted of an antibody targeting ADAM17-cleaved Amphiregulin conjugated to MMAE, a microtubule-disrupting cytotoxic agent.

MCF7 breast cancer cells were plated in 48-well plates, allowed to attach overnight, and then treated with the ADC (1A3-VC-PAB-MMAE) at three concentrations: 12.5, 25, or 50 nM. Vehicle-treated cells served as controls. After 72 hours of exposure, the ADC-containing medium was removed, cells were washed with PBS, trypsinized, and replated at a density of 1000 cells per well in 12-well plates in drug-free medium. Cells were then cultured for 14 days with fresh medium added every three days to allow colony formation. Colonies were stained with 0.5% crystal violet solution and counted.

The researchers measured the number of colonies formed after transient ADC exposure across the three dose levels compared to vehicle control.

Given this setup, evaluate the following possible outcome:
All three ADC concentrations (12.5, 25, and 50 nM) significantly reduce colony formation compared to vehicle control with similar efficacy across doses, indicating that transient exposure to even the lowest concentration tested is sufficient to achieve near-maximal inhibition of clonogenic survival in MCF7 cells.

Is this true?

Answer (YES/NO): NO